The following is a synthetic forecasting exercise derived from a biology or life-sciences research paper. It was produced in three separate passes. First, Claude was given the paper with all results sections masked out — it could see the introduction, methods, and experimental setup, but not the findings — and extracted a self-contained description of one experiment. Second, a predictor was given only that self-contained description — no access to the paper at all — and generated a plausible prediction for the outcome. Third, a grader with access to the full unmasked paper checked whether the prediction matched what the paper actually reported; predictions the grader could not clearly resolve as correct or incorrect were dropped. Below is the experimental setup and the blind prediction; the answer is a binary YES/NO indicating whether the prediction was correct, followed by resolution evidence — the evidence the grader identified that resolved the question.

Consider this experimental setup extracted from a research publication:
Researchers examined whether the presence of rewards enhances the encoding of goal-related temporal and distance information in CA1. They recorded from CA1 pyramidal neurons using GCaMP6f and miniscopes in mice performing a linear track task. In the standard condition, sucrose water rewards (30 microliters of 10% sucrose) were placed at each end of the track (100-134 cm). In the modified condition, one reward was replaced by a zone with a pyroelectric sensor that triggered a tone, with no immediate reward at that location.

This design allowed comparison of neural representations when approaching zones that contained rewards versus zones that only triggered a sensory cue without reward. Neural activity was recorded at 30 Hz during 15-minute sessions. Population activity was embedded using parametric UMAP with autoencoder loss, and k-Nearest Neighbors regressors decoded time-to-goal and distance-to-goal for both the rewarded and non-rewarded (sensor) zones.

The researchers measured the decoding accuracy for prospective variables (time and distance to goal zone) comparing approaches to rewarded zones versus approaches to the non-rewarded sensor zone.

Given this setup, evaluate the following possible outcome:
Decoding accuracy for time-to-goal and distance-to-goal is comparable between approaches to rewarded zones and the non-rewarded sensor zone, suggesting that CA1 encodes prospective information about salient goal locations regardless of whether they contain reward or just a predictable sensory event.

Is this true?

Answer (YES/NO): NO